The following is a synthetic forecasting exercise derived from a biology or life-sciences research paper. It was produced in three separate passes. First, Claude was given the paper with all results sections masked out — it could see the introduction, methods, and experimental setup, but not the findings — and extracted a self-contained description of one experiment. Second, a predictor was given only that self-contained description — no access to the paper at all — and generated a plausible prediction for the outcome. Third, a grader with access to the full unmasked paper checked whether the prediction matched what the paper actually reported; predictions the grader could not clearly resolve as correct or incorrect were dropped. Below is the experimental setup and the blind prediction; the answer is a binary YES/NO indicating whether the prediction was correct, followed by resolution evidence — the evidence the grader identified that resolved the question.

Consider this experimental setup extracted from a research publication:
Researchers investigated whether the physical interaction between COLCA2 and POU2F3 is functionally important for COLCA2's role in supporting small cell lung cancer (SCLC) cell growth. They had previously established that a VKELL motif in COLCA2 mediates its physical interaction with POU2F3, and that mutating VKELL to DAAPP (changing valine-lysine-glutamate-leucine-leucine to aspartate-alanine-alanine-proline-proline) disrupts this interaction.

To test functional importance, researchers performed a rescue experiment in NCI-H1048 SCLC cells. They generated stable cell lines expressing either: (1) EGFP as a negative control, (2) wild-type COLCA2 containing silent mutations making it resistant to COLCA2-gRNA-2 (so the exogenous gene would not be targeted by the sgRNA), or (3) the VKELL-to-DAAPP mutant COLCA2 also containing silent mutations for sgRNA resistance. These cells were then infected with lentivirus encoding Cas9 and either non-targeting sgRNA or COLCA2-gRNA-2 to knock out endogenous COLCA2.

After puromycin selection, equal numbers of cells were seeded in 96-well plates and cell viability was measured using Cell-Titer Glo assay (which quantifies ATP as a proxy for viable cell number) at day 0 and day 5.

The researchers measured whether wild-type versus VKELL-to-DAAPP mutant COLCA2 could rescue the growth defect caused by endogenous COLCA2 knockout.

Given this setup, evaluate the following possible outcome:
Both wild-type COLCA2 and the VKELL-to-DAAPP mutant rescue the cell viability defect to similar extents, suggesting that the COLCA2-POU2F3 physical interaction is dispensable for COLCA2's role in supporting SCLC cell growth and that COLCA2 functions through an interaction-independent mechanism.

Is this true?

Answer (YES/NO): NO